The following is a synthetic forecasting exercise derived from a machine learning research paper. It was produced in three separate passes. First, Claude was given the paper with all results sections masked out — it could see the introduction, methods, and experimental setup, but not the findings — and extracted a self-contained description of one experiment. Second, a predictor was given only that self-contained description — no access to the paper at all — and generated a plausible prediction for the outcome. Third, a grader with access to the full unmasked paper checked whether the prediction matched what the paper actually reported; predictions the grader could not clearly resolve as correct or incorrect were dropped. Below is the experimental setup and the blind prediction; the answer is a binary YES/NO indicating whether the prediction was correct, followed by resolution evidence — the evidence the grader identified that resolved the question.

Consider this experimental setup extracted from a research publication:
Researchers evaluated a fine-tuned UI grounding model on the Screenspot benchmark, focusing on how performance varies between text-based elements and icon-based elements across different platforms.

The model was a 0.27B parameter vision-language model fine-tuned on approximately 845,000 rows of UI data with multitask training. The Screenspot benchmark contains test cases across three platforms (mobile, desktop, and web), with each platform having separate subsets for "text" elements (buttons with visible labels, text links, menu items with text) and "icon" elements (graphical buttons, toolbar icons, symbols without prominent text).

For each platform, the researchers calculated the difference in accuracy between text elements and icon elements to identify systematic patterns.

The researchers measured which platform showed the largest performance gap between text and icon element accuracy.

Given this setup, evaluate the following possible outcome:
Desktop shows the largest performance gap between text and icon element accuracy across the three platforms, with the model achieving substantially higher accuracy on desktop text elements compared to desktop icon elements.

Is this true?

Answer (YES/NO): YES